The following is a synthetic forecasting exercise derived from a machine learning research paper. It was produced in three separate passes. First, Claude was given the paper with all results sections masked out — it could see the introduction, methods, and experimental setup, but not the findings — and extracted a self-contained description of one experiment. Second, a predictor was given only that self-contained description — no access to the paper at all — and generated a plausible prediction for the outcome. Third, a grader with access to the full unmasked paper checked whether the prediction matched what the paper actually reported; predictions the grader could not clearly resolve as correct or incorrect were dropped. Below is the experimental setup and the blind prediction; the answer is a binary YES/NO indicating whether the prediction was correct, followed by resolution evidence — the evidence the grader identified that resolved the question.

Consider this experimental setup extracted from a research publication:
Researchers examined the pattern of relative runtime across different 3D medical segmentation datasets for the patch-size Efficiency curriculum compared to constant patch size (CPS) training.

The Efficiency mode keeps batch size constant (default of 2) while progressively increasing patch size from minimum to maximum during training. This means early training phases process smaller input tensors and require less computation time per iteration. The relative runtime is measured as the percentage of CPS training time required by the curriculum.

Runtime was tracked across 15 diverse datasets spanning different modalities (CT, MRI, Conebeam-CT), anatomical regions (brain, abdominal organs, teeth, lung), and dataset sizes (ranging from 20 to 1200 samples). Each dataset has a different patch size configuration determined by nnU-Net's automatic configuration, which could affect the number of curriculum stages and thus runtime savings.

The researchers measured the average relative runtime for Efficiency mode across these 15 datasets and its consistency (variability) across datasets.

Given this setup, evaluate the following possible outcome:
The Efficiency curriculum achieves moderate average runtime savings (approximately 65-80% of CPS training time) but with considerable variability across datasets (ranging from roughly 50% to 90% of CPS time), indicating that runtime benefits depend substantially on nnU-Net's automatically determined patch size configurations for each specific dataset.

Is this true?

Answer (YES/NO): NO